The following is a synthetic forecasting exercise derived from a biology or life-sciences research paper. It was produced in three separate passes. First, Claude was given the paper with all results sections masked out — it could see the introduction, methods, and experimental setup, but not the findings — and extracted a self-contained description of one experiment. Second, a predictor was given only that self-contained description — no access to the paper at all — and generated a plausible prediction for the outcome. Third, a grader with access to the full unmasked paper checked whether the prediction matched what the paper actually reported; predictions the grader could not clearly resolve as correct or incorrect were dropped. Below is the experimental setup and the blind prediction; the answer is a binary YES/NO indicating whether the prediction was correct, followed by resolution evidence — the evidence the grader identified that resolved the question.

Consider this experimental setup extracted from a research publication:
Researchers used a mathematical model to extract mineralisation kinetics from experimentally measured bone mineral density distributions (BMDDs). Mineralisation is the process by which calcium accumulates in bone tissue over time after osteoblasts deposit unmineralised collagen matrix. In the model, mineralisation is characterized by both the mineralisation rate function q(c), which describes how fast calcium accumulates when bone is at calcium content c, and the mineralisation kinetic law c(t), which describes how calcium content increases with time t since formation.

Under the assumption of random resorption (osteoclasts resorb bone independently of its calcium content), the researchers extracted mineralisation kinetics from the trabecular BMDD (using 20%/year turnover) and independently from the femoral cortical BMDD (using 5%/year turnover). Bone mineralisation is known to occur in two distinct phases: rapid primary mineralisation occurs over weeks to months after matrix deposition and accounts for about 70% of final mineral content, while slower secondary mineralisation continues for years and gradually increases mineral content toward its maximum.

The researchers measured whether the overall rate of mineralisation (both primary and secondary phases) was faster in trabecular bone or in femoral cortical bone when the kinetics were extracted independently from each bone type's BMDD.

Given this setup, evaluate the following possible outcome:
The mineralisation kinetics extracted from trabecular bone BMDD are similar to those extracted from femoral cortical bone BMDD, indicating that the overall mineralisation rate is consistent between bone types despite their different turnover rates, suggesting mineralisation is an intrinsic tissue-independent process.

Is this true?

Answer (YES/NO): NO